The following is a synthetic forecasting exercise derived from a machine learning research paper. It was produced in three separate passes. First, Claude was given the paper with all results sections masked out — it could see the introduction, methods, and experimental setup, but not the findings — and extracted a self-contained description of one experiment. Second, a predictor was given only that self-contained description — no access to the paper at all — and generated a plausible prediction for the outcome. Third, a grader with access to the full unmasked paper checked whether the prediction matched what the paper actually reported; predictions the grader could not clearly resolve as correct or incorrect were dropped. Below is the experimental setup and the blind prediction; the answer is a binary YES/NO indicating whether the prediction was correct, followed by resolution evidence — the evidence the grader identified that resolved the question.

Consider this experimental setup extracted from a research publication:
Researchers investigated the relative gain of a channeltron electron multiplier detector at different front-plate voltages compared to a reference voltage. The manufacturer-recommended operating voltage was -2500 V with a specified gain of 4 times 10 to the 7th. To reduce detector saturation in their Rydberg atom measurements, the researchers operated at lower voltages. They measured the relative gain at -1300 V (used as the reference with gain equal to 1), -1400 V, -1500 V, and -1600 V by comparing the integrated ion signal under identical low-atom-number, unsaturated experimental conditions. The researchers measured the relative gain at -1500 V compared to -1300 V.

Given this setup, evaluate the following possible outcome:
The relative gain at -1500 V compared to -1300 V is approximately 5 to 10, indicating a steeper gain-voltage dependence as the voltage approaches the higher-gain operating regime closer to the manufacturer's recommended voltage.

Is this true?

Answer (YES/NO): NO